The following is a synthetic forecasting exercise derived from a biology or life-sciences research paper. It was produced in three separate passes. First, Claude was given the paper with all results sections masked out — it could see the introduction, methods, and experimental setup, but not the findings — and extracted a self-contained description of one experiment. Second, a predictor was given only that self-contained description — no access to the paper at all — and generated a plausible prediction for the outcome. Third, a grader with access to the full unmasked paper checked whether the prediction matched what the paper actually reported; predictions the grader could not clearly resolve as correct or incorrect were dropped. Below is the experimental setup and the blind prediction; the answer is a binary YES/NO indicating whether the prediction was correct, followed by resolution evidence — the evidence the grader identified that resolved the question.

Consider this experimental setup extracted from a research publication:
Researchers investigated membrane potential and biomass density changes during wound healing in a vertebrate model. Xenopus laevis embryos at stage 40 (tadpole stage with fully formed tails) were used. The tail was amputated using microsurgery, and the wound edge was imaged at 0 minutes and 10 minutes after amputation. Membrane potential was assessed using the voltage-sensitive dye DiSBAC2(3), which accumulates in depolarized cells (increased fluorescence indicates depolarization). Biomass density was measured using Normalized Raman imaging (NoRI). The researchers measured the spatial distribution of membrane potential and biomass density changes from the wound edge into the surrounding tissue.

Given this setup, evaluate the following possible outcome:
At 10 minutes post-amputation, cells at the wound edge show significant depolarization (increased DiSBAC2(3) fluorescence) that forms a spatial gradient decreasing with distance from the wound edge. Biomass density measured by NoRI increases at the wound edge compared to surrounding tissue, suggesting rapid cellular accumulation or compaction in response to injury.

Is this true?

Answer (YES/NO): NO